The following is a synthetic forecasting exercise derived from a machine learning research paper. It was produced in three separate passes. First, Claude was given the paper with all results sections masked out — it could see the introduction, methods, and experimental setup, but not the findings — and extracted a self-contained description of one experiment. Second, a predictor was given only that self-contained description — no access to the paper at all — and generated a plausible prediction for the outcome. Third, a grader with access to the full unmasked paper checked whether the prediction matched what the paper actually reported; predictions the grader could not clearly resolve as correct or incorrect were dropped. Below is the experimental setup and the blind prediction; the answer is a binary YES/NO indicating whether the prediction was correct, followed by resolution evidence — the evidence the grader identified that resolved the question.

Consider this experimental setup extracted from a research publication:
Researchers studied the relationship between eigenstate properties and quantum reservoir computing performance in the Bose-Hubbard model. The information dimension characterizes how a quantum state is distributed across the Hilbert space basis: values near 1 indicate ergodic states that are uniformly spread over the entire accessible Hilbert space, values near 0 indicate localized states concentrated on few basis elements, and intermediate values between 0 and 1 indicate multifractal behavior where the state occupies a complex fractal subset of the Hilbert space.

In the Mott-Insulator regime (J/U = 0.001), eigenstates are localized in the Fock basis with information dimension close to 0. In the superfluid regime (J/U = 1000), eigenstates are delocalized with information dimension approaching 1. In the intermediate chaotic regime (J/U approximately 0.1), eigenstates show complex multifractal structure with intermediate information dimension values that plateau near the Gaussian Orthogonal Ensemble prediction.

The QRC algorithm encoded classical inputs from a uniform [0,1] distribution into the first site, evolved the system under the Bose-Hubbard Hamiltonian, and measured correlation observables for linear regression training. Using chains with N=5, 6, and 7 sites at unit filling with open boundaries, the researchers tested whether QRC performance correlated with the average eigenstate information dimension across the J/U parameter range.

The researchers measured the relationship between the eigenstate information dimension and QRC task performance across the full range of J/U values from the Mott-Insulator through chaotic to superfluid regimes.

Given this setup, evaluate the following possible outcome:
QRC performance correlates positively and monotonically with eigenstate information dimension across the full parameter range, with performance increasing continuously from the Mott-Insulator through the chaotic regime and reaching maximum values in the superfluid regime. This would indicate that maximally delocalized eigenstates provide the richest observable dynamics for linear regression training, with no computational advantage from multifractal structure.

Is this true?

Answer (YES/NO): NO